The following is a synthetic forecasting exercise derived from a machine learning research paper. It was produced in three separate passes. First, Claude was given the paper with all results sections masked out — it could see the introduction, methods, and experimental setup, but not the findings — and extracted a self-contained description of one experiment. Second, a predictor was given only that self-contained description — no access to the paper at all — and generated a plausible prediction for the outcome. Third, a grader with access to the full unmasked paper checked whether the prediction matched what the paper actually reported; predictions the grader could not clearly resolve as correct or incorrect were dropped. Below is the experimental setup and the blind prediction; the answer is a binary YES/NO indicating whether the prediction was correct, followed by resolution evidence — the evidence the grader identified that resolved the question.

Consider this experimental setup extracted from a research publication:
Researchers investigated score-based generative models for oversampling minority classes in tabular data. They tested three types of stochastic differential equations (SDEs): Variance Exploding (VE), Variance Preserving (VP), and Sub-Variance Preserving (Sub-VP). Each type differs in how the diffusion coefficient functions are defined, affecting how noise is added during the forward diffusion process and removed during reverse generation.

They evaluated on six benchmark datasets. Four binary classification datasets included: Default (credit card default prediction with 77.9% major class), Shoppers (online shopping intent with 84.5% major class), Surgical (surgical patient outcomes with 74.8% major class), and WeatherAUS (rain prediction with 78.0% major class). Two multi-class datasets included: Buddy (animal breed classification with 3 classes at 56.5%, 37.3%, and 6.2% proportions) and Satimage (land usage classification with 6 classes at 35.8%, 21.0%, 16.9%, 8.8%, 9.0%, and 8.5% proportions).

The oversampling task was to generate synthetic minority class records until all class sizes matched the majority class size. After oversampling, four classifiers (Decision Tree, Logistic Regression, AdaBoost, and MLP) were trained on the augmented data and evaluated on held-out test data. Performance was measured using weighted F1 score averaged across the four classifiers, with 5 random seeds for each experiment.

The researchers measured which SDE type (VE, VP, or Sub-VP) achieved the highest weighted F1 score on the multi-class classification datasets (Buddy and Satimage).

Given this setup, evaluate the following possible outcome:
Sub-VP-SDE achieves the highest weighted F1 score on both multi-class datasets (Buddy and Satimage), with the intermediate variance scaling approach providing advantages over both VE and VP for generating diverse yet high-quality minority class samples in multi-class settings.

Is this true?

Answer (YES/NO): NO